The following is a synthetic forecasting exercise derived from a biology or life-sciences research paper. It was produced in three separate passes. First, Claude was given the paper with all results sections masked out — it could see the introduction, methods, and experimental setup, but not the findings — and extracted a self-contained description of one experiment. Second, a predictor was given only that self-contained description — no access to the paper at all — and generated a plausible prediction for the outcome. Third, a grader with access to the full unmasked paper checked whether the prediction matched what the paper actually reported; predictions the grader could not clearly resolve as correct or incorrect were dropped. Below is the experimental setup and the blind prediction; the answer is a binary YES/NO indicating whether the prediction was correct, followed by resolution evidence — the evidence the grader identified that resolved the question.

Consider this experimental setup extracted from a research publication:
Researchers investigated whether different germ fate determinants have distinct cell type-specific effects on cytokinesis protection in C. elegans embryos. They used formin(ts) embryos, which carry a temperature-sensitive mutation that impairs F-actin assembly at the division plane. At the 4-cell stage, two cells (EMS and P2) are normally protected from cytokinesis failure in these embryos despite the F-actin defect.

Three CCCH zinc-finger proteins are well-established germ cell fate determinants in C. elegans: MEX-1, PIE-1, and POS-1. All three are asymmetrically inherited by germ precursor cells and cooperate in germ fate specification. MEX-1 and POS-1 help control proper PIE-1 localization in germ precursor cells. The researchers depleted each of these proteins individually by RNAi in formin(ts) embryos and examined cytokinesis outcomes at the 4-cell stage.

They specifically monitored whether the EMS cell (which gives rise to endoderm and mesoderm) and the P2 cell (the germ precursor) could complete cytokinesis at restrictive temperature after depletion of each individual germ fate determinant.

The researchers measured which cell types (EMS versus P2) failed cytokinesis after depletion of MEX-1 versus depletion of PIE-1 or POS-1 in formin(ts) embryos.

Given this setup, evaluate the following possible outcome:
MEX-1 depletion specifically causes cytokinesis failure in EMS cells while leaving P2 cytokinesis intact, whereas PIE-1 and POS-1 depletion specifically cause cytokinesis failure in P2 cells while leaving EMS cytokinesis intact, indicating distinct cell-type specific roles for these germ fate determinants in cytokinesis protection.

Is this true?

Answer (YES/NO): NO